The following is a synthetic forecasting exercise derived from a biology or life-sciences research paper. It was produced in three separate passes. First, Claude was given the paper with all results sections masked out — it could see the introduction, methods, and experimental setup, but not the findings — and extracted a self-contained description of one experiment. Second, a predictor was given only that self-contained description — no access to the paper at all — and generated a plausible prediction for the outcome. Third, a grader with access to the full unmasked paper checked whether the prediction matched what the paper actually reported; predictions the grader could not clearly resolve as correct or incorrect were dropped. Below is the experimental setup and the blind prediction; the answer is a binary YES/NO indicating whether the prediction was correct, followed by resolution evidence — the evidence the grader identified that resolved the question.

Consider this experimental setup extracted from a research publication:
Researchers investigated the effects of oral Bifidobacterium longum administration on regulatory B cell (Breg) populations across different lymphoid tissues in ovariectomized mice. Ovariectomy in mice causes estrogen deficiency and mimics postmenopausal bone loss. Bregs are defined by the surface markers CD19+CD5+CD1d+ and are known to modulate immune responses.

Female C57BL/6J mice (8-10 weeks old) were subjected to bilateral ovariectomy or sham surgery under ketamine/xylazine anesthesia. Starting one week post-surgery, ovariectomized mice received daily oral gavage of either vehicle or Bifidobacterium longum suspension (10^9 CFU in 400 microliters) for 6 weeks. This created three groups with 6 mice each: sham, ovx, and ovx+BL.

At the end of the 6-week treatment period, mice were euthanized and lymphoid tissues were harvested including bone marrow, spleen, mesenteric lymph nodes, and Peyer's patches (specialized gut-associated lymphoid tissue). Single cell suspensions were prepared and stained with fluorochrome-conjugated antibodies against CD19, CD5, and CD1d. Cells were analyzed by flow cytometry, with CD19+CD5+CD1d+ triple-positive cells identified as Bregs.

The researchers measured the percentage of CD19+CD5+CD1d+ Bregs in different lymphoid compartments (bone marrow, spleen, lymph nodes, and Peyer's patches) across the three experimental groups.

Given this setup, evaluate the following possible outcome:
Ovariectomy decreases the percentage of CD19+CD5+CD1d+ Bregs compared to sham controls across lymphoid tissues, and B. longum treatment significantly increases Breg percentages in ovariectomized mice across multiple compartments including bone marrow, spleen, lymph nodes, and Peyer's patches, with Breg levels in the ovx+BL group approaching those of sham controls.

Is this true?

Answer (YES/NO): NO